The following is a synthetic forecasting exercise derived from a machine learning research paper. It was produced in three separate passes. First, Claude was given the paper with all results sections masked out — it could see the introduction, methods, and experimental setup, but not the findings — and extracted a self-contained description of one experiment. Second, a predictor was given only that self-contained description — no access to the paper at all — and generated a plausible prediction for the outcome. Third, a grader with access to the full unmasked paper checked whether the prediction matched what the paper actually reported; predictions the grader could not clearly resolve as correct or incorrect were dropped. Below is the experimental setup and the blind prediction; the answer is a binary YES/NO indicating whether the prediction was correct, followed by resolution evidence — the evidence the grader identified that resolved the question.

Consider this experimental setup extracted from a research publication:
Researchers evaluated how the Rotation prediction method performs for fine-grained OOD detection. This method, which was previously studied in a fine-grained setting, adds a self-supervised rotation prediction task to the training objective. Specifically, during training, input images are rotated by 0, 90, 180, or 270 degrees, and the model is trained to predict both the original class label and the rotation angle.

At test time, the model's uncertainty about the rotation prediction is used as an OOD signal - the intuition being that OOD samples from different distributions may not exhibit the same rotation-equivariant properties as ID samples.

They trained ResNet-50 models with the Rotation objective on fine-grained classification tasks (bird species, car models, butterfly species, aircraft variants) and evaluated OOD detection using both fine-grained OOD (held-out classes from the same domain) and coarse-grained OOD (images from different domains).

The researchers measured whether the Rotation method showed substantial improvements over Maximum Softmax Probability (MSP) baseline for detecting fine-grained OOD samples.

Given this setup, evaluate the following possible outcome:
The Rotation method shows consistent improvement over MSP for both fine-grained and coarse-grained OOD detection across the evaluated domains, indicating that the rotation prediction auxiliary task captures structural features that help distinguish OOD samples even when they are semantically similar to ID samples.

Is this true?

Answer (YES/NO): NO